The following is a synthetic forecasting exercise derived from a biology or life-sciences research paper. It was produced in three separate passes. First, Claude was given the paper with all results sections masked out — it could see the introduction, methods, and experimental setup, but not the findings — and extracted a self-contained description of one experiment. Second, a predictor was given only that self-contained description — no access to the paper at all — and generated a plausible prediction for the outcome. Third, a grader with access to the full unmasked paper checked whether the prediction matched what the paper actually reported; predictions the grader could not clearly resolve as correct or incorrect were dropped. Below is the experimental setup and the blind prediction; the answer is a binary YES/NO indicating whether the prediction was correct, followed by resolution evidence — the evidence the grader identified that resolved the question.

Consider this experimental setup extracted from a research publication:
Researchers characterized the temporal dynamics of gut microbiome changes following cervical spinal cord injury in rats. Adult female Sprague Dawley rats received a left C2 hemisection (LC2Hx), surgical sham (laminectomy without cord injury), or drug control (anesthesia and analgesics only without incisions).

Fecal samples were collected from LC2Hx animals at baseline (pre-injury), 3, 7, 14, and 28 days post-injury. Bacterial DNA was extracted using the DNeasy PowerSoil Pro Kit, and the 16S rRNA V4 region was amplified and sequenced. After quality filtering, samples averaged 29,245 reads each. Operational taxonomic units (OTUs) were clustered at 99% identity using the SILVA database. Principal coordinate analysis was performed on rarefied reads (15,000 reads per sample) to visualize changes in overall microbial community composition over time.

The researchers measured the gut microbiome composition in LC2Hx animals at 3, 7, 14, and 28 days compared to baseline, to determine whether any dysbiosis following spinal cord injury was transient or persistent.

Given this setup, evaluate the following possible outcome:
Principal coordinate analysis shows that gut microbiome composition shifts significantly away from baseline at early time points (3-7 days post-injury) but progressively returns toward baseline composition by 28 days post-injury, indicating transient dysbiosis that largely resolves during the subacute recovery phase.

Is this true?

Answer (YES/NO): NO